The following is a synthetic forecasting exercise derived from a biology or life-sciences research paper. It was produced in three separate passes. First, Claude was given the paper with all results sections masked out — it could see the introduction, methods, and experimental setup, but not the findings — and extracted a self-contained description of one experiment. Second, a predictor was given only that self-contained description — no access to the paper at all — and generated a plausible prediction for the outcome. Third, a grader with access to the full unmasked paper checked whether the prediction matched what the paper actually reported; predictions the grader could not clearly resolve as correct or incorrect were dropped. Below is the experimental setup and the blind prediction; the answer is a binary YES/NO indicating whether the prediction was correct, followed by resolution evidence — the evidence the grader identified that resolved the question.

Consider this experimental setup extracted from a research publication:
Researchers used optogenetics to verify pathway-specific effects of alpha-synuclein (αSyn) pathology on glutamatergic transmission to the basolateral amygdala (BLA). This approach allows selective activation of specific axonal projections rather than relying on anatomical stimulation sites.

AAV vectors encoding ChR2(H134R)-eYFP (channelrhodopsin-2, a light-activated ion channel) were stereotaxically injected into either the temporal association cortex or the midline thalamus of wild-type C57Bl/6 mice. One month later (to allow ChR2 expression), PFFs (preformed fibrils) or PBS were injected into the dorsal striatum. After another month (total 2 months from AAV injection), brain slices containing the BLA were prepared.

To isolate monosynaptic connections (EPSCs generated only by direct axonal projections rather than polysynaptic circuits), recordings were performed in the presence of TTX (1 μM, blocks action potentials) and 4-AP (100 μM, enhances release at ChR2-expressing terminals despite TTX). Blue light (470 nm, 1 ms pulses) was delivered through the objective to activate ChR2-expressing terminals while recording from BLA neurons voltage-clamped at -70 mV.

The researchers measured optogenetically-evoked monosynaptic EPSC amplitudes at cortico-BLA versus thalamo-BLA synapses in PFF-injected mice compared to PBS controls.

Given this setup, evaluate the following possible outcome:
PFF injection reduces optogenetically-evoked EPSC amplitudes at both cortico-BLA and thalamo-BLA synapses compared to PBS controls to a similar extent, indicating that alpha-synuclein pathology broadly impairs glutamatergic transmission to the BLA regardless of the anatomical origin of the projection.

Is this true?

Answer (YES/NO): NO